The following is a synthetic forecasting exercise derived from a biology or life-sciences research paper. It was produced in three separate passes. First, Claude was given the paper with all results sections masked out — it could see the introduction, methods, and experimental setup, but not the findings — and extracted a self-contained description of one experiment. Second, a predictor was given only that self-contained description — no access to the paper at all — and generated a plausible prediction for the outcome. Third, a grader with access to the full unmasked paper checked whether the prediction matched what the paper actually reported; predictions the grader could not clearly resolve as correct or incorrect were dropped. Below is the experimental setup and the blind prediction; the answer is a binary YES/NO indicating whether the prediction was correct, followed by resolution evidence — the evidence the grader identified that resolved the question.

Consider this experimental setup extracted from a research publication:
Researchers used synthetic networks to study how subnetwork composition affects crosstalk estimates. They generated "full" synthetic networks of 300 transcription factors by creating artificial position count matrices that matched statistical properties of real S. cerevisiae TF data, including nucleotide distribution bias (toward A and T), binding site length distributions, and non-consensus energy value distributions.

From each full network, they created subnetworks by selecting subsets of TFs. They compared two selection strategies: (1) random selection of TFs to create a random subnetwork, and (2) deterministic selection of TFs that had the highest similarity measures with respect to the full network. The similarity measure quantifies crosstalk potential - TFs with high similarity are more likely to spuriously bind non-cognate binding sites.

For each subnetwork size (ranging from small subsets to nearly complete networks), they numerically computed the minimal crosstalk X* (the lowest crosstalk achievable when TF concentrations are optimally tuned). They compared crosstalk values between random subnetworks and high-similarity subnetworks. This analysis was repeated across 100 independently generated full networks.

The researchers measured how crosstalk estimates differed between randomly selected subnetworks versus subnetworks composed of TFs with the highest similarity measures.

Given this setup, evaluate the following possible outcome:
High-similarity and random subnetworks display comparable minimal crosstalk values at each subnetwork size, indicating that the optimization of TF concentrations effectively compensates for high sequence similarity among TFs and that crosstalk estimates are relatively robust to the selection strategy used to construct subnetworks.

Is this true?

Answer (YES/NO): NO